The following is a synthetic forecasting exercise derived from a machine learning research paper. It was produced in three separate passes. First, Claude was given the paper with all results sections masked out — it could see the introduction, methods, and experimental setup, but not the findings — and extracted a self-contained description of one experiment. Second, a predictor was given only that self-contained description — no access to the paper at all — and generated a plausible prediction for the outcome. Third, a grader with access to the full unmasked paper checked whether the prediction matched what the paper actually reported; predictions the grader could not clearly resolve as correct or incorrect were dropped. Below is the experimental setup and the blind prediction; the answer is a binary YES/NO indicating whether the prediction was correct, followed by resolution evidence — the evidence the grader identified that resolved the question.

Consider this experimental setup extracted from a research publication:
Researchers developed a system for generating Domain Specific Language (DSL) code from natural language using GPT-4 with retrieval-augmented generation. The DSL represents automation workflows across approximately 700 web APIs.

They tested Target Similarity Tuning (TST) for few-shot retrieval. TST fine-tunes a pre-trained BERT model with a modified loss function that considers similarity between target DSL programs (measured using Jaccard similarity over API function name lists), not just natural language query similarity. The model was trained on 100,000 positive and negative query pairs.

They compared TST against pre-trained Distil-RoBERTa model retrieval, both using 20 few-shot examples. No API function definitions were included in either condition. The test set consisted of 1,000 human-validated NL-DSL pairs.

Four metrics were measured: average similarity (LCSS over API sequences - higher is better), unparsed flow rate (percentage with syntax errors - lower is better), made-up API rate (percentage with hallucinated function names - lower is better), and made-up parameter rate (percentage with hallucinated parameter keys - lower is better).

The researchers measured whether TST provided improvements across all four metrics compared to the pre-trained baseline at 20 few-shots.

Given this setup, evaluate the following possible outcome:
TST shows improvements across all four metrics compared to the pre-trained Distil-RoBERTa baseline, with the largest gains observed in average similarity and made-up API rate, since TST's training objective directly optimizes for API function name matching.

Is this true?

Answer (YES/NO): NO